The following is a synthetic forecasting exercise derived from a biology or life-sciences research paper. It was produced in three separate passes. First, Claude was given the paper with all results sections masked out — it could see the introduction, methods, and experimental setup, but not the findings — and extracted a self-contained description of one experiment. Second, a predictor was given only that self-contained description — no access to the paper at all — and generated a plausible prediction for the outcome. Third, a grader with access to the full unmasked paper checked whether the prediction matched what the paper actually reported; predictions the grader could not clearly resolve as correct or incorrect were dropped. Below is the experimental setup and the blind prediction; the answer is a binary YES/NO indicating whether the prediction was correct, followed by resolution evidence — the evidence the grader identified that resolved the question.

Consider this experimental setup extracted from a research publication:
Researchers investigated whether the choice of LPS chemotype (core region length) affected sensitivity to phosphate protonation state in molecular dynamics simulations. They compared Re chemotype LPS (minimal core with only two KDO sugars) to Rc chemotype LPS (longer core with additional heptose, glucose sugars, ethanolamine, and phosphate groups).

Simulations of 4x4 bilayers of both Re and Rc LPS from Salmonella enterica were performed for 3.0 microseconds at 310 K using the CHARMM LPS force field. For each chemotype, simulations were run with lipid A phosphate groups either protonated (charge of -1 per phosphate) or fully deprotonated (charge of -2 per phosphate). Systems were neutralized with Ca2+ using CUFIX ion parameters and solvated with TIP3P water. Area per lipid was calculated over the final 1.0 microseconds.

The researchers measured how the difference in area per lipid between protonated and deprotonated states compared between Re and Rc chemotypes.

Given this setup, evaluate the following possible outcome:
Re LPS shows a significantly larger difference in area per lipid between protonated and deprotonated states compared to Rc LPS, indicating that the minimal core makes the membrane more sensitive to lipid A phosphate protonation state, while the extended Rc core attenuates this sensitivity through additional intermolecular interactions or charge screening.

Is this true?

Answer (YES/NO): NO